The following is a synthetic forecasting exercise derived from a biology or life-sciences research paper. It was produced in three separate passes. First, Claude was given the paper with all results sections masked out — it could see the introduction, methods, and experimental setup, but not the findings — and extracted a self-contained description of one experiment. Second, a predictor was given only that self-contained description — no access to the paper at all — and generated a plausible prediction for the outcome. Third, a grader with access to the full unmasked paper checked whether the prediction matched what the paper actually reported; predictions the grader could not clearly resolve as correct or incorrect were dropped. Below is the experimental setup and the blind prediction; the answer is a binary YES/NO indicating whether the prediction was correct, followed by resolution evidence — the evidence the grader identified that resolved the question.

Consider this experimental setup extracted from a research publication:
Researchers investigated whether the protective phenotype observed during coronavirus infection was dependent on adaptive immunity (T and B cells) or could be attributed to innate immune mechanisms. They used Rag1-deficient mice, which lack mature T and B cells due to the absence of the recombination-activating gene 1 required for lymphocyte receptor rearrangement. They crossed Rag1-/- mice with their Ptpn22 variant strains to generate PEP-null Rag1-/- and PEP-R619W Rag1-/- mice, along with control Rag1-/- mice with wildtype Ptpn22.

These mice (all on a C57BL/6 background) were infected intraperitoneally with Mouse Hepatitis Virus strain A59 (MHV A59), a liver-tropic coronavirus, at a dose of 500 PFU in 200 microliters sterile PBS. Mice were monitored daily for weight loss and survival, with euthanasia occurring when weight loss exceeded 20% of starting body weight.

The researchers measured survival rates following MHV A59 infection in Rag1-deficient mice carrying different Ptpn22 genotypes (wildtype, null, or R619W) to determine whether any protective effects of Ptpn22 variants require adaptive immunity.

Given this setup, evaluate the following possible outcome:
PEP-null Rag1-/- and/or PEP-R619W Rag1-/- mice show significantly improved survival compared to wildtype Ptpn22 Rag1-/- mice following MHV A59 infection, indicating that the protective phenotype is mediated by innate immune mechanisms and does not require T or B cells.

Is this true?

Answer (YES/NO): YES